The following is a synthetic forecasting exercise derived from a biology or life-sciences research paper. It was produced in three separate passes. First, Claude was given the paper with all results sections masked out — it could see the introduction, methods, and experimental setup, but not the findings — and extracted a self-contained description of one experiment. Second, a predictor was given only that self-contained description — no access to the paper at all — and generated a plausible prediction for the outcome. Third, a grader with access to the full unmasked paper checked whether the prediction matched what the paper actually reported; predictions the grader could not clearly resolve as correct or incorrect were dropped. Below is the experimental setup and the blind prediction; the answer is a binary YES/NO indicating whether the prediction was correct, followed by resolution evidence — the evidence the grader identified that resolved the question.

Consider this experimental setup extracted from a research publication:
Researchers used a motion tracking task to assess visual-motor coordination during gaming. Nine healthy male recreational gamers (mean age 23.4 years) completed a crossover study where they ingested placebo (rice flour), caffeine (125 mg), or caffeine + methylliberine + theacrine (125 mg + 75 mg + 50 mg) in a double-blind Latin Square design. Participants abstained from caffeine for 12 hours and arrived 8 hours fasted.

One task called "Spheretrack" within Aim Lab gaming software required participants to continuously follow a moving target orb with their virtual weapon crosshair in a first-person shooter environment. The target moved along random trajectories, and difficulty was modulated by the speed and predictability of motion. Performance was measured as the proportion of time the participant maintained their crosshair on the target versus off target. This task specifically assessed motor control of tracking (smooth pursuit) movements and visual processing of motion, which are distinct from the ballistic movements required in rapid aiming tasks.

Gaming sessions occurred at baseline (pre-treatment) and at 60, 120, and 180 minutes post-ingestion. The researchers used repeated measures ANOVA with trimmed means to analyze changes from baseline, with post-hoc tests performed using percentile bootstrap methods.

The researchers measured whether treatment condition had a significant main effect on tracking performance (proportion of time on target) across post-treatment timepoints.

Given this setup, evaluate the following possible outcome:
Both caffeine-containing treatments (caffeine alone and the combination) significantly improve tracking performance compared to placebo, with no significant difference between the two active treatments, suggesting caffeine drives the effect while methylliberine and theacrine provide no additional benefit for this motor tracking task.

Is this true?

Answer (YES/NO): NO